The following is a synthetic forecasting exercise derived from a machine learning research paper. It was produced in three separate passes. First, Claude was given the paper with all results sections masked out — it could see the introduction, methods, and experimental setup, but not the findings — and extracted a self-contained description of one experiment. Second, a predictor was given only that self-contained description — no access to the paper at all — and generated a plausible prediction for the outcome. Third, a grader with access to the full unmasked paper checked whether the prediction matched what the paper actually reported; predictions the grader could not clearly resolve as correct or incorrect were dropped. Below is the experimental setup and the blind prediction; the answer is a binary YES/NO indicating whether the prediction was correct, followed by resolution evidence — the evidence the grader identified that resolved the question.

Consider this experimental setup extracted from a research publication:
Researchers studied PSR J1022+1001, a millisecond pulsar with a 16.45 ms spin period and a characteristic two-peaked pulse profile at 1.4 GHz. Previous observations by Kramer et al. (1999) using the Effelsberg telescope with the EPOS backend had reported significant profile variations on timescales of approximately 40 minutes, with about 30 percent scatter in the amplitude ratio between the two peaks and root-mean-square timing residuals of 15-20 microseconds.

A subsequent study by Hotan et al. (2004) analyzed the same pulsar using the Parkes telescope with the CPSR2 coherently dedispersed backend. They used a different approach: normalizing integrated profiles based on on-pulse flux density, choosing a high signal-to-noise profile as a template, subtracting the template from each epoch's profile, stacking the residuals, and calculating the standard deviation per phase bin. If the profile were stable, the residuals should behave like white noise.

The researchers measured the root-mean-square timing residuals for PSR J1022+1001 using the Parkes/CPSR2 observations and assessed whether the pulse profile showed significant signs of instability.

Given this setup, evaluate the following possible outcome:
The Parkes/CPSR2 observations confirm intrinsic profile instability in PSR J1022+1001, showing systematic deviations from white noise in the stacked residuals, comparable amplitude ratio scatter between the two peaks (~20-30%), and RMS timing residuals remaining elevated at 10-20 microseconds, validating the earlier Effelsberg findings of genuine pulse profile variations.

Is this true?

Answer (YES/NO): NO